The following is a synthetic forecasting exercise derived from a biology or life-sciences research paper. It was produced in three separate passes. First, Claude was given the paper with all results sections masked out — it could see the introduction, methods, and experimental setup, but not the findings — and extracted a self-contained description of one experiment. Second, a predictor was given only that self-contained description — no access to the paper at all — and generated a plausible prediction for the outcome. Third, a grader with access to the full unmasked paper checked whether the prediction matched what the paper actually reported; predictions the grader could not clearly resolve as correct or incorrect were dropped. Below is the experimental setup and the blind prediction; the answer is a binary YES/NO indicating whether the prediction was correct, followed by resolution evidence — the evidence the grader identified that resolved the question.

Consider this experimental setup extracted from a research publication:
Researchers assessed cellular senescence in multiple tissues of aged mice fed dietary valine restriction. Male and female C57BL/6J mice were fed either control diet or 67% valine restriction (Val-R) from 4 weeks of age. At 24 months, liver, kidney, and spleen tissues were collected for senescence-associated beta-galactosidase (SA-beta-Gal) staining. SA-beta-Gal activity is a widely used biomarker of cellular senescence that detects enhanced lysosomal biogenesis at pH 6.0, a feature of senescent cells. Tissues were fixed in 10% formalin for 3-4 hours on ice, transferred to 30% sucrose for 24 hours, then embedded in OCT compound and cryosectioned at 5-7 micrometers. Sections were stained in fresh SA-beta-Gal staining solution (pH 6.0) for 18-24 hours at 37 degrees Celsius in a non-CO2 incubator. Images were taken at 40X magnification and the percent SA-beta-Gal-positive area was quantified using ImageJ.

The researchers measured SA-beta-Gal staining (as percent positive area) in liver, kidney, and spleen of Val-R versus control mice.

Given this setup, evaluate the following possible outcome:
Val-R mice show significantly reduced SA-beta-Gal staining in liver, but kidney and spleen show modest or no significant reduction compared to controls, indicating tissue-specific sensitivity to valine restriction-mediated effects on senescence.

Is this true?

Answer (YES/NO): NO